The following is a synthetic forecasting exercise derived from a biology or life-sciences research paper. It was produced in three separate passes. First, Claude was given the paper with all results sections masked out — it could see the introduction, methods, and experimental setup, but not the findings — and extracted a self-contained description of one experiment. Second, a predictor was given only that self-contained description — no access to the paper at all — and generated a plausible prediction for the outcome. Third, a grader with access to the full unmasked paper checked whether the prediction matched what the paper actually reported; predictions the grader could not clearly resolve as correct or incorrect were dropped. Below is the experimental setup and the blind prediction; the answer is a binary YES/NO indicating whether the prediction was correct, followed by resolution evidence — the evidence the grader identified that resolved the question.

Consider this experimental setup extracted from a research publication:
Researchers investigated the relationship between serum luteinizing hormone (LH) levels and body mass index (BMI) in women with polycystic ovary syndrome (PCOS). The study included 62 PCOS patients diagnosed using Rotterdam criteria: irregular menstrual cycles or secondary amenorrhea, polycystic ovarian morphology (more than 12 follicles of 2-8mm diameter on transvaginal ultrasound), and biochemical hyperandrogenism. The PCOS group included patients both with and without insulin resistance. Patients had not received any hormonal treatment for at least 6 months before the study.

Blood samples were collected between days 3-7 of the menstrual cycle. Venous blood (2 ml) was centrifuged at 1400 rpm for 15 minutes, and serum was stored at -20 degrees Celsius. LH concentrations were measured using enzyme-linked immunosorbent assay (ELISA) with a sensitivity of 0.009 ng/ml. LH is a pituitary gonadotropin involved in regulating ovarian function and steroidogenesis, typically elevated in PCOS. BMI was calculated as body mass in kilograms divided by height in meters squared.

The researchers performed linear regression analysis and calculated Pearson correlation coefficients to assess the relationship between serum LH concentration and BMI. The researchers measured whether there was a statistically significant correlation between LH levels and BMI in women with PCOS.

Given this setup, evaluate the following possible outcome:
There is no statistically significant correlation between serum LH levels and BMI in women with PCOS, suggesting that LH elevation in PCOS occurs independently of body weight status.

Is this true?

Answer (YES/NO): YES